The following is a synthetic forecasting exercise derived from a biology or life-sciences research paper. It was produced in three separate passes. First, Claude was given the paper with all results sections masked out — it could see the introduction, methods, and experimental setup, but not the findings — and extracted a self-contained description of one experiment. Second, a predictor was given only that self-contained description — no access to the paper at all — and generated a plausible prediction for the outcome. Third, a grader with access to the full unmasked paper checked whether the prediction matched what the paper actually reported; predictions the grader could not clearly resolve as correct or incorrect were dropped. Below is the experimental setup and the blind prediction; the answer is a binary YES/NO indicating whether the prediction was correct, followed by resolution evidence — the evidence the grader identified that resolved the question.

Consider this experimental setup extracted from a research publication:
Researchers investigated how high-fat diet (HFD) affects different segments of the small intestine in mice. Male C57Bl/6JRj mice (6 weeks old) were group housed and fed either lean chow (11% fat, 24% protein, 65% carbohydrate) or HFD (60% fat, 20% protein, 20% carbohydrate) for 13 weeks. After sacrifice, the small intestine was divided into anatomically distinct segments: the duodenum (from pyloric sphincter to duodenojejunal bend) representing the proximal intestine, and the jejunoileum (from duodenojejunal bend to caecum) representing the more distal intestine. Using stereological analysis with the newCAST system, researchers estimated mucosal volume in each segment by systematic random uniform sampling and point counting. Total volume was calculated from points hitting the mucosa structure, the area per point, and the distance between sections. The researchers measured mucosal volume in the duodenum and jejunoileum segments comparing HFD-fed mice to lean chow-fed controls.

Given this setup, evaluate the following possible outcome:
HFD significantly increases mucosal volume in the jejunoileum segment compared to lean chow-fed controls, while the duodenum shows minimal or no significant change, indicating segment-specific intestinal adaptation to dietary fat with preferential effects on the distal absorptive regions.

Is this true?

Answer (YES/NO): NO